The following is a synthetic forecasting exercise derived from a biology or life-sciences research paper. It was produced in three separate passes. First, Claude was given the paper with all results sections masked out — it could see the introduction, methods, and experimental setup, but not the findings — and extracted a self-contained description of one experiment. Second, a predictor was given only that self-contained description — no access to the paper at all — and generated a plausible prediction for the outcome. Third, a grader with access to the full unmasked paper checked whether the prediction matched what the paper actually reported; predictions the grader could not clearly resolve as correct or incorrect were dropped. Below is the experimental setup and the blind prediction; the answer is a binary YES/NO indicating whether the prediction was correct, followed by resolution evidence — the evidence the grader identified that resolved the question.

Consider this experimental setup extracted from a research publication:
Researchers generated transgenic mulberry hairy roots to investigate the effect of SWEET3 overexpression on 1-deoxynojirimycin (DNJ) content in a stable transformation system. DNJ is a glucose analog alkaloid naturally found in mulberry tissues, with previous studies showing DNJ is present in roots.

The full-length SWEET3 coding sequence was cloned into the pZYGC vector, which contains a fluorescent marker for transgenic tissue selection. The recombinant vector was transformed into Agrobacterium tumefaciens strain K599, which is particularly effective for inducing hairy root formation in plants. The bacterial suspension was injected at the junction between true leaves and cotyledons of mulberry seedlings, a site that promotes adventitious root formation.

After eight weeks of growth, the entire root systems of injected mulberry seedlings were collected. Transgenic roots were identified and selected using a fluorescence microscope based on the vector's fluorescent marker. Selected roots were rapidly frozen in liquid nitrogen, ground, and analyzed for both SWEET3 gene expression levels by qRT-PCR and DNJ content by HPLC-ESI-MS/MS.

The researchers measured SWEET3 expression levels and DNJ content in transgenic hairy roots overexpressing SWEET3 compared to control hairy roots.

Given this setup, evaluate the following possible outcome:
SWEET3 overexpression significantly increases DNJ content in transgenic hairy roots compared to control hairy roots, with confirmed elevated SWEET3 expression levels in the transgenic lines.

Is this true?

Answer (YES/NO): YES